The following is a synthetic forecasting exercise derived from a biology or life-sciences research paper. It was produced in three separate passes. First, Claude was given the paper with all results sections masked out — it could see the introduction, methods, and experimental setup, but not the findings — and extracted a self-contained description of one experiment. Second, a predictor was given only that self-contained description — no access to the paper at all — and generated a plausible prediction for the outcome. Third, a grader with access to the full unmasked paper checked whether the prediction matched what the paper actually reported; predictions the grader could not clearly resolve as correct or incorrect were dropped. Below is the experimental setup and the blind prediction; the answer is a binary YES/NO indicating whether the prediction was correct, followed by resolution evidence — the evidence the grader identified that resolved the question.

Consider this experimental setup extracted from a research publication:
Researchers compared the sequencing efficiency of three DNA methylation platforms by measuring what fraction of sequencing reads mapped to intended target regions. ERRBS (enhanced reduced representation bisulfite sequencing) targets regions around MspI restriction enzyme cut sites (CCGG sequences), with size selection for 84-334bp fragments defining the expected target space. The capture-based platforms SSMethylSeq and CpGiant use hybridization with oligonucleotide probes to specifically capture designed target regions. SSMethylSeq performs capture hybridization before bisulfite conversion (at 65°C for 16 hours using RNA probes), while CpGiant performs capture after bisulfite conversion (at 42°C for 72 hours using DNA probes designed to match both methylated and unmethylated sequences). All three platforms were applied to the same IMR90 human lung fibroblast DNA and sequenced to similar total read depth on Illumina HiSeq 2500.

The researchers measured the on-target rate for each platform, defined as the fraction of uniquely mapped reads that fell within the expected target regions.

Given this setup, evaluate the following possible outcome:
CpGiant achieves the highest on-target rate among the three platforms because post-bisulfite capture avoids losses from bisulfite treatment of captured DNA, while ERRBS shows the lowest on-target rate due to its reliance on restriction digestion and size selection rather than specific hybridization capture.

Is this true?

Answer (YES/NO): YES